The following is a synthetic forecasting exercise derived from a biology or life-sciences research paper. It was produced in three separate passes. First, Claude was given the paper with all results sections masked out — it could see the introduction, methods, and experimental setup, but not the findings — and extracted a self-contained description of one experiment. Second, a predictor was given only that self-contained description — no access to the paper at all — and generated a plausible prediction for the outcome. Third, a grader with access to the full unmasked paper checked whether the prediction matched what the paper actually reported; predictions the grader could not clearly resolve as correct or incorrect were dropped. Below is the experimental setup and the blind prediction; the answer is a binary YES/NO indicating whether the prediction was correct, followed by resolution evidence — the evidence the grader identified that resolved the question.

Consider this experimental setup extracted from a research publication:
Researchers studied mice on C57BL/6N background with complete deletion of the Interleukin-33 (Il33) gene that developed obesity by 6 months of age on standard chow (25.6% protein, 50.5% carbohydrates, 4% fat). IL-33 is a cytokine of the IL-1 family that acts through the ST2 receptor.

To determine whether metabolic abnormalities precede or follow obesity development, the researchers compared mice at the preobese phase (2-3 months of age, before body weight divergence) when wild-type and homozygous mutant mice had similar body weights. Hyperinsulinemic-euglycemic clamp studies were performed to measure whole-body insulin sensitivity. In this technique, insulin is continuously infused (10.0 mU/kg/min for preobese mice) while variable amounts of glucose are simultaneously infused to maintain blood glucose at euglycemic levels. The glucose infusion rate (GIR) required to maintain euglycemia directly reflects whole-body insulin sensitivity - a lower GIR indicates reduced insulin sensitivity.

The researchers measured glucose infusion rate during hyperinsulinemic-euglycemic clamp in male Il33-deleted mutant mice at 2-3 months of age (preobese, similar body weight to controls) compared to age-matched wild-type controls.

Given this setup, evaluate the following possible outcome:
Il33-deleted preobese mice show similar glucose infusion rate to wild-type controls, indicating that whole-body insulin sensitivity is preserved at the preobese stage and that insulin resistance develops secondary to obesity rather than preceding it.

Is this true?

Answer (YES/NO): NO